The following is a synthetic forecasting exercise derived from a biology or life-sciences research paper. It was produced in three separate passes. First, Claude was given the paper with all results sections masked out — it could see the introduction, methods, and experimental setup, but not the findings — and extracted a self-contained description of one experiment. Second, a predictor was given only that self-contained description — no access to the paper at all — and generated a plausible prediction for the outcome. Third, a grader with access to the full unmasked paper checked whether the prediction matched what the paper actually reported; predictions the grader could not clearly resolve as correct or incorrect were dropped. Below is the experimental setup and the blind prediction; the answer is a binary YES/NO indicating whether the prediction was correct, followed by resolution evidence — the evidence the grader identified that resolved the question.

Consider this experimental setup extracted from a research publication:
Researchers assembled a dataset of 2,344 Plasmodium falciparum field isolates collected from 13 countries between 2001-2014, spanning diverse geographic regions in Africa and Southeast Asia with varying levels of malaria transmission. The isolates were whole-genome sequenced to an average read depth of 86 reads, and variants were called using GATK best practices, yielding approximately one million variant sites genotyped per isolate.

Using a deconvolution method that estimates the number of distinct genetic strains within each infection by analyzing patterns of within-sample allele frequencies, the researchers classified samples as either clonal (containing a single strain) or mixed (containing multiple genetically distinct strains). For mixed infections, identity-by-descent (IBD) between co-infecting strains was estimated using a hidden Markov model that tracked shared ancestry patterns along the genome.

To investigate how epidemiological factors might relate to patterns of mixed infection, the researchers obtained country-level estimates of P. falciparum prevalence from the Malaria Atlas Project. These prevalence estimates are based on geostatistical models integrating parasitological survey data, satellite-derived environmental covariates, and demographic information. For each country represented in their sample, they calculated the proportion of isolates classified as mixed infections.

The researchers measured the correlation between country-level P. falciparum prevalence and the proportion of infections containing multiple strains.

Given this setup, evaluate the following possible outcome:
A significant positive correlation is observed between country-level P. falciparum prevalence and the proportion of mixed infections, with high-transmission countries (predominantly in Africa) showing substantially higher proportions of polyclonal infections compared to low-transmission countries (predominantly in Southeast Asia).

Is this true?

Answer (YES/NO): NO